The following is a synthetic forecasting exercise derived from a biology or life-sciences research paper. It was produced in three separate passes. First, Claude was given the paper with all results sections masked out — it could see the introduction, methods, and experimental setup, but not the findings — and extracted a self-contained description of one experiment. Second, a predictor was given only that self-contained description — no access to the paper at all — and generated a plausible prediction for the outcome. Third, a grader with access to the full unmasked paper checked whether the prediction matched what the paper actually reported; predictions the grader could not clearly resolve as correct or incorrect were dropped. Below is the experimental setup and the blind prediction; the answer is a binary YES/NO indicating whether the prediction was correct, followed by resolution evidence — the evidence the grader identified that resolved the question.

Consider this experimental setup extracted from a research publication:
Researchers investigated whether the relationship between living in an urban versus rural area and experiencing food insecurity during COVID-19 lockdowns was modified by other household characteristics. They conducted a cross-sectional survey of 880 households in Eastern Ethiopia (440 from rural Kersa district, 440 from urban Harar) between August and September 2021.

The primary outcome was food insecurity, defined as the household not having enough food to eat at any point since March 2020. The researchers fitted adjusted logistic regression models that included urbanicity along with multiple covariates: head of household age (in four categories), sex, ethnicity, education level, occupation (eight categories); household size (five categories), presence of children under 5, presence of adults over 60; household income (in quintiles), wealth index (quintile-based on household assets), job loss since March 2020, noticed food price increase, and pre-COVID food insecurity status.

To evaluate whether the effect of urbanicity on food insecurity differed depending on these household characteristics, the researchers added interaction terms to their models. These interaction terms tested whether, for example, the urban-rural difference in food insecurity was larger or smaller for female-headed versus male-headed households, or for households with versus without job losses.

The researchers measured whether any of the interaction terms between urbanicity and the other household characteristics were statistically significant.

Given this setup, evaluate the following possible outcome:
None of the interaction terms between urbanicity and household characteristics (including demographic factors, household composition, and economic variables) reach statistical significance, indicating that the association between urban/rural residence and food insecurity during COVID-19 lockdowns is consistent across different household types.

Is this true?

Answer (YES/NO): NO